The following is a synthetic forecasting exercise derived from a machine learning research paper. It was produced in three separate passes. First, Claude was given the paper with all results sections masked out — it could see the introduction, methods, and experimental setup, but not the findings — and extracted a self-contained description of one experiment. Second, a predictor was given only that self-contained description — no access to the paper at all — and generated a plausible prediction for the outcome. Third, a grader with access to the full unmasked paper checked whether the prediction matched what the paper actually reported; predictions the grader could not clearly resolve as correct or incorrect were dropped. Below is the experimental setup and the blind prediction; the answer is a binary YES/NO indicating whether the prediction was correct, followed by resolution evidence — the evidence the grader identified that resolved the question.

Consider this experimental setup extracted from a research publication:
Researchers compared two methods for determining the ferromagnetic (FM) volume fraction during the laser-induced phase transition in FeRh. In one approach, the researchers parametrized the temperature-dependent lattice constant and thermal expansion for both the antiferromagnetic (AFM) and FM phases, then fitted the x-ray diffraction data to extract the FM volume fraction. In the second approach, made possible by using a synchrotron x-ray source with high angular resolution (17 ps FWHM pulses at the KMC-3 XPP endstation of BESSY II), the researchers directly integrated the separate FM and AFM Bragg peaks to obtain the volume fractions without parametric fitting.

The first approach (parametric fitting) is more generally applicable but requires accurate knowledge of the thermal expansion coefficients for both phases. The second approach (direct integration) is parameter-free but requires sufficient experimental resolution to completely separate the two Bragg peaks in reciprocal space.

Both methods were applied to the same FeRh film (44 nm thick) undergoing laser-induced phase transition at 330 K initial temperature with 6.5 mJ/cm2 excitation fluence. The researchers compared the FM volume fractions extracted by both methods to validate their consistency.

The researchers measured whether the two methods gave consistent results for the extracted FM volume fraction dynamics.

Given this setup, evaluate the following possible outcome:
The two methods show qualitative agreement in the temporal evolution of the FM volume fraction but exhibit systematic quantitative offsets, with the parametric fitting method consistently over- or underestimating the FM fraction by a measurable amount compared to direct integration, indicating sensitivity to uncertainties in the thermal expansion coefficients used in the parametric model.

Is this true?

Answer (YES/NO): NO